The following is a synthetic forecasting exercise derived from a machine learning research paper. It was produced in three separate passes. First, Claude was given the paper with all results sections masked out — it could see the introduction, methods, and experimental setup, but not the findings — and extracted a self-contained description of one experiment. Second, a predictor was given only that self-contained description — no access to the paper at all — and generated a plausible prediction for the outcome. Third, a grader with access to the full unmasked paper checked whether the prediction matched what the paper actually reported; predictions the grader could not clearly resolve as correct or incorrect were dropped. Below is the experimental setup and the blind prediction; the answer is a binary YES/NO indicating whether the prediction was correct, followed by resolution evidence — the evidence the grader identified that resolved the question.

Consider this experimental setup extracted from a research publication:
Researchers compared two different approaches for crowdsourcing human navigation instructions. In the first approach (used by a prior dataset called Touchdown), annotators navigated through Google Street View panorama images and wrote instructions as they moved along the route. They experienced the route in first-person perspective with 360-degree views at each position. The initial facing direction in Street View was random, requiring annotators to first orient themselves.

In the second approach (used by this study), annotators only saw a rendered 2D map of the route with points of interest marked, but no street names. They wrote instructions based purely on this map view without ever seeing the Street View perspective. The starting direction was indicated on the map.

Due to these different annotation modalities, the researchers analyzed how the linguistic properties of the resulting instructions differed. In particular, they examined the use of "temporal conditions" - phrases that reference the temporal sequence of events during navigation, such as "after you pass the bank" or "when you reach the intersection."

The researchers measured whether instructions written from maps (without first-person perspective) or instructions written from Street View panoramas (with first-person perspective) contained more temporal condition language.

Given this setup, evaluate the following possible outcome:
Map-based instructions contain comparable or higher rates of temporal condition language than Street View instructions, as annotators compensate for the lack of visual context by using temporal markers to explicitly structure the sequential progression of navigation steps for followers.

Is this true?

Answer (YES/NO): NO